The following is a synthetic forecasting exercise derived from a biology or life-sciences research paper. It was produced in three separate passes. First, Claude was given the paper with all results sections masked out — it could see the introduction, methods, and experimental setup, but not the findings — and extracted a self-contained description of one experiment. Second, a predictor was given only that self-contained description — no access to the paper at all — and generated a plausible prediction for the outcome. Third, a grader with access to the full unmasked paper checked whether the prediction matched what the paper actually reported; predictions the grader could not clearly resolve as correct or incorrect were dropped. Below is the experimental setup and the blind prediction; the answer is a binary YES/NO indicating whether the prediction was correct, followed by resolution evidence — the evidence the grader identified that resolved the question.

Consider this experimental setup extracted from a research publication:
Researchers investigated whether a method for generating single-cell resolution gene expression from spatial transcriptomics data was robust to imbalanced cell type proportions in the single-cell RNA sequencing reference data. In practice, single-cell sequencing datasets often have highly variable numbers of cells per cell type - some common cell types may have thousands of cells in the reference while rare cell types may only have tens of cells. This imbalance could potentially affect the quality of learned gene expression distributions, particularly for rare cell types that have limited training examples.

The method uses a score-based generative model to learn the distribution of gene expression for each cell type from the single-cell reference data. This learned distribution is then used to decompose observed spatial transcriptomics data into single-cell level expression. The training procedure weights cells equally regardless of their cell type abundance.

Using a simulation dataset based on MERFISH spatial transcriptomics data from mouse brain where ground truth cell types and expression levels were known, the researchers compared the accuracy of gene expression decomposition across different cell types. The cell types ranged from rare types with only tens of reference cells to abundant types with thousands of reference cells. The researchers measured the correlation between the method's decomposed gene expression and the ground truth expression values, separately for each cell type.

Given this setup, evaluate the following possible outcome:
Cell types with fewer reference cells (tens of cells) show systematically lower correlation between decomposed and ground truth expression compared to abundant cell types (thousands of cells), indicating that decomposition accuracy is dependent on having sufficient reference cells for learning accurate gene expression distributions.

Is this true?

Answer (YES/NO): NO